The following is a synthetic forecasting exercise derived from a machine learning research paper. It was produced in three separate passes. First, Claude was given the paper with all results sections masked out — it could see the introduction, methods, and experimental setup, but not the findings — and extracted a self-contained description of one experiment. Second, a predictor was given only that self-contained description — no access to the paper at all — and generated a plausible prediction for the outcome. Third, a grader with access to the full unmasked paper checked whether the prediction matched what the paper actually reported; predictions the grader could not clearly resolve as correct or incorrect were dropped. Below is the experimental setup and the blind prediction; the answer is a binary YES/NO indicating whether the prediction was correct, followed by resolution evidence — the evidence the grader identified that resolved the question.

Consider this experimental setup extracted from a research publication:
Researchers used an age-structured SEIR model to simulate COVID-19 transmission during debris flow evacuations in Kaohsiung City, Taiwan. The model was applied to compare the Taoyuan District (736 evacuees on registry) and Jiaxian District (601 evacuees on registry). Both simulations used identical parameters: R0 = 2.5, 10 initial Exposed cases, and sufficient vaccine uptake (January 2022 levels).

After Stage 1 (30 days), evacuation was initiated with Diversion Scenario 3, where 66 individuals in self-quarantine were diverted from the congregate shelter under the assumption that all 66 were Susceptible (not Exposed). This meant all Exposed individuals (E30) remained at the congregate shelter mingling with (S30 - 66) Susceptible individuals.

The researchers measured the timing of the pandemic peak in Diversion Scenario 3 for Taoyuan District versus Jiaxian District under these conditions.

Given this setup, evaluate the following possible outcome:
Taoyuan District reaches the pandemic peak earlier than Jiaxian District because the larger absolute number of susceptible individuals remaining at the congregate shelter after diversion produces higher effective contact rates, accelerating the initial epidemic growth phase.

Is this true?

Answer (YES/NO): YES